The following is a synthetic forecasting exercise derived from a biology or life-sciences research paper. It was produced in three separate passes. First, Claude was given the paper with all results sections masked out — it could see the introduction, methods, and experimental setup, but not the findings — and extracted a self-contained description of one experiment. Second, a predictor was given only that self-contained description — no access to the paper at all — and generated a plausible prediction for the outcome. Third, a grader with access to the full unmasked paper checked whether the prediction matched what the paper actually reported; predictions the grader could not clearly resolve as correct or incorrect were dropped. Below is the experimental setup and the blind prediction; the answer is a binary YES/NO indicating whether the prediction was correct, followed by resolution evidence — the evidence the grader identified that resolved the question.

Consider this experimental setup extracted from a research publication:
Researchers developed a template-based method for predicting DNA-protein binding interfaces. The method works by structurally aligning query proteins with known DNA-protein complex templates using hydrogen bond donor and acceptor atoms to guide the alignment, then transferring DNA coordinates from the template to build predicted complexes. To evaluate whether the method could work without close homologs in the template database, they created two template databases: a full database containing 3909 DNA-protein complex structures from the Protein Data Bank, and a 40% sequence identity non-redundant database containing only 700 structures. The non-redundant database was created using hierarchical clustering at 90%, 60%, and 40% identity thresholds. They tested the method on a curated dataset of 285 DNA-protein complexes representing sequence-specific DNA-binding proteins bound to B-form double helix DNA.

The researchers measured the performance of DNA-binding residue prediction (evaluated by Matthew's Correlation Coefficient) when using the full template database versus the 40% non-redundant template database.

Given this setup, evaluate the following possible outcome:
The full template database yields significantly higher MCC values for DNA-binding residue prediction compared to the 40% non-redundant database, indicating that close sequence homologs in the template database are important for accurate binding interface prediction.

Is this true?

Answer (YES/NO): YES